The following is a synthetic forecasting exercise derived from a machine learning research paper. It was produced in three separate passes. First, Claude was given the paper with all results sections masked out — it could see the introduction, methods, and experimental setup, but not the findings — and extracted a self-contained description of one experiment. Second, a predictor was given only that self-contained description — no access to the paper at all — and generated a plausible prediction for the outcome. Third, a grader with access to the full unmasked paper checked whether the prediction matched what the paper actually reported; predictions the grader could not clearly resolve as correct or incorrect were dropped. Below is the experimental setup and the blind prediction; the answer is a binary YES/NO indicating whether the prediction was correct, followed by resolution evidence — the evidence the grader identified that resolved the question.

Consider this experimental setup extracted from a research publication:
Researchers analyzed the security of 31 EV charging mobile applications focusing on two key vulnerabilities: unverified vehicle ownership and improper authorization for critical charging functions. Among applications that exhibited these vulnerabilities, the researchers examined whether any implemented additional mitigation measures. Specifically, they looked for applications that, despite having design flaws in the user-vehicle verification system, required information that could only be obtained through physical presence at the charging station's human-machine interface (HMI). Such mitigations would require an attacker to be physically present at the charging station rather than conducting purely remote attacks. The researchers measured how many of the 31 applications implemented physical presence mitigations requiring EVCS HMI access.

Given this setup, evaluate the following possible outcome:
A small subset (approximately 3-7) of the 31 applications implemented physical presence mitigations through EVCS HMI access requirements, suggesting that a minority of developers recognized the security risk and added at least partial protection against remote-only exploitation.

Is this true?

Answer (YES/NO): NO